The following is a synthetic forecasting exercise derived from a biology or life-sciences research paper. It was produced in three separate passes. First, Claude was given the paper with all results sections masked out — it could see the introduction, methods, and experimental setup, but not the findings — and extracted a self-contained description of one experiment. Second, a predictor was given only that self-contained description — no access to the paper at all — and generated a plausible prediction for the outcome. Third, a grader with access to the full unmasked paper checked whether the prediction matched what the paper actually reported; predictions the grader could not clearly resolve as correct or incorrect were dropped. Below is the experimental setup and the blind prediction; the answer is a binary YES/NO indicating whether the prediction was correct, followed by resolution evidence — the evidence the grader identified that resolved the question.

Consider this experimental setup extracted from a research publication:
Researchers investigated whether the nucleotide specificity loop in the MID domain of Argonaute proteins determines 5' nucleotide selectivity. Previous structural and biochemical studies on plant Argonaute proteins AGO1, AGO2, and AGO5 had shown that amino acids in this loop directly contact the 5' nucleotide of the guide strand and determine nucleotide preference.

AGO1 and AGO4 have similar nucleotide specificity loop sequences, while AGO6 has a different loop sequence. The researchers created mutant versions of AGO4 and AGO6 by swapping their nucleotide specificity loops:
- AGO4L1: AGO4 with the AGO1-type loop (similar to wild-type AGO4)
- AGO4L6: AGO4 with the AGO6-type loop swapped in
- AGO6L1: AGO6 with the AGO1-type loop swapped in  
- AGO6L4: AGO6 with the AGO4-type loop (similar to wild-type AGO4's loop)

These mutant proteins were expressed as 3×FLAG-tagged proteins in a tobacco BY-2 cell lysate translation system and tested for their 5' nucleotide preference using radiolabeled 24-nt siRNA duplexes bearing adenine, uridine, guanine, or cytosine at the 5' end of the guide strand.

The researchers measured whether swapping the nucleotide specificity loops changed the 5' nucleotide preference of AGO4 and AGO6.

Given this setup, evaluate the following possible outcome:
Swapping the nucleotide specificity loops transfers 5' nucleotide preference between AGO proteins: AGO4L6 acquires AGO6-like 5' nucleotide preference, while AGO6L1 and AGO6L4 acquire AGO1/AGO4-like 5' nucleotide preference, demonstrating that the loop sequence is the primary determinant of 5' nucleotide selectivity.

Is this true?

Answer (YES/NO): NO